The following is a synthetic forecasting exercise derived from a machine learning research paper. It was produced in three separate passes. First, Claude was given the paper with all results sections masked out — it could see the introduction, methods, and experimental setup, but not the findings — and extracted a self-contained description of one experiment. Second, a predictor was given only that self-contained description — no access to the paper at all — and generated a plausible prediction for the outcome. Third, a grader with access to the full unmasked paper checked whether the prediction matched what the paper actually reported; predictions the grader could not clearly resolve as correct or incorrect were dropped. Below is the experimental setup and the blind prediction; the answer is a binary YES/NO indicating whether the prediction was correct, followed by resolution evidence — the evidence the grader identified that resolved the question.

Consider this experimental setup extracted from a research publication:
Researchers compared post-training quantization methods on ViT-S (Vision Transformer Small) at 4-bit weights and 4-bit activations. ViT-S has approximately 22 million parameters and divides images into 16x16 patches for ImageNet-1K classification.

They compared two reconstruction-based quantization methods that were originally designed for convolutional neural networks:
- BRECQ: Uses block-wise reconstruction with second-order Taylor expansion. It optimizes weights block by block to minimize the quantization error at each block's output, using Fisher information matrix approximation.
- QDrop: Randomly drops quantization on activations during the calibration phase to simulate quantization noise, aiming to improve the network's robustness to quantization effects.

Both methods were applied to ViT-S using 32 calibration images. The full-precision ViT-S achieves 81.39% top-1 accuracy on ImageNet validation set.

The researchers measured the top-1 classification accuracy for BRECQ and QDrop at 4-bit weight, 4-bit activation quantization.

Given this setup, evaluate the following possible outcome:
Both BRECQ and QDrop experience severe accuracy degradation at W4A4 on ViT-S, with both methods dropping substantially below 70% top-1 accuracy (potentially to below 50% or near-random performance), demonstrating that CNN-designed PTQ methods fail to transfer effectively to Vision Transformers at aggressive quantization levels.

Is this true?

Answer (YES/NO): YES